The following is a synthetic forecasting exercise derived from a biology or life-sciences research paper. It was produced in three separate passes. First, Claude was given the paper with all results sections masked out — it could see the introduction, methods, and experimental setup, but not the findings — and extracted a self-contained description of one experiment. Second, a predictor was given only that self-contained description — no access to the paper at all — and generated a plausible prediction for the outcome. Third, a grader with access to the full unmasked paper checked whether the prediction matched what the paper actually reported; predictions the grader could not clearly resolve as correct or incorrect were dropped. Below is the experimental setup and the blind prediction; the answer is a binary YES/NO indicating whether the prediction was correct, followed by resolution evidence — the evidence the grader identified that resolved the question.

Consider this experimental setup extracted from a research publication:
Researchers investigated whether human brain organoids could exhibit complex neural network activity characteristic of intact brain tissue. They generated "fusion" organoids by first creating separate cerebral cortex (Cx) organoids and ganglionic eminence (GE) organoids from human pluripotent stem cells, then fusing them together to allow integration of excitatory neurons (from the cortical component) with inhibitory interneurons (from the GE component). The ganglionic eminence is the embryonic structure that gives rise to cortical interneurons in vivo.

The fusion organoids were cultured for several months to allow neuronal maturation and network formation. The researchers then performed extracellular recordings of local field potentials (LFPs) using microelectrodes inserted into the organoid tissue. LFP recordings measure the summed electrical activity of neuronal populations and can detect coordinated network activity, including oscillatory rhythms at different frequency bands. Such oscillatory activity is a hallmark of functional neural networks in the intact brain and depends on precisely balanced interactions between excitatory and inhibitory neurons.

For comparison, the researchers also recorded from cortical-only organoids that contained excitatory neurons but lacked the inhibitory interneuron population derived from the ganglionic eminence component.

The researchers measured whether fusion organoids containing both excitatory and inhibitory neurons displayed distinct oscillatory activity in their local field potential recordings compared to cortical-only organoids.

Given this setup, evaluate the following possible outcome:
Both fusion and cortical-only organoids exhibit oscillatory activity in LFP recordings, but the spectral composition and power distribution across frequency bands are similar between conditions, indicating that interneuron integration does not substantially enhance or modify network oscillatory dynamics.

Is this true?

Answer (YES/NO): NO